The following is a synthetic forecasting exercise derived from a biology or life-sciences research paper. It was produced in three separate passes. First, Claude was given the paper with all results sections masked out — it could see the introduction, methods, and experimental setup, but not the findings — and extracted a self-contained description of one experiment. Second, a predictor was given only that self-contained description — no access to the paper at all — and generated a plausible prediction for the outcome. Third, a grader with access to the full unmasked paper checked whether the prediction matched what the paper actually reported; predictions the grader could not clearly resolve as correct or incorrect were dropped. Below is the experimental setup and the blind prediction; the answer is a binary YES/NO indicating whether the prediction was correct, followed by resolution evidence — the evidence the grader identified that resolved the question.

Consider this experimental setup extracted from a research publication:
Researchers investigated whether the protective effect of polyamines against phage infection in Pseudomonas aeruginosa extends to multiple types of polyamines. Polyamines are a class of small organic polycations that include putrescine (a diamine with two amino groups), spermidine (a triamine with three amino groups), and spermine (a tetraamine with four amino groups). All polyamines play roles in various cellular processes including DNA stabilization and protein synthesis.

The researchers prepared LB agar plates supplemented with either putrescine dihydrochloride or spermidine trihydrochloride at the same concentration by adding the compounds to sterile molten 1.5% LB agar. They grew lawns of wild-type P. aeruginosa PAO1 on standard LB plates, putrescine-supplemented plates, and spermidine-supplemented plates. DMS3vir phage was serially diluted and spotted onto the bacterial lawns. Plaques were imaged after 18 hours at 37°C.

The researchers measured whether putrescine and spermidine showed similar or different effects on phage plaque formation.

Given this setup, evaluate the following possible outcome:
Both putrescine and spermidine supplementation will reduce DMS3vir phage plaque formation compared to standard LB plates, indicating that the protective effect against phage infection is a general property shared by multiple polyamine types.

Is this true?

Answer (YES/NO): YES